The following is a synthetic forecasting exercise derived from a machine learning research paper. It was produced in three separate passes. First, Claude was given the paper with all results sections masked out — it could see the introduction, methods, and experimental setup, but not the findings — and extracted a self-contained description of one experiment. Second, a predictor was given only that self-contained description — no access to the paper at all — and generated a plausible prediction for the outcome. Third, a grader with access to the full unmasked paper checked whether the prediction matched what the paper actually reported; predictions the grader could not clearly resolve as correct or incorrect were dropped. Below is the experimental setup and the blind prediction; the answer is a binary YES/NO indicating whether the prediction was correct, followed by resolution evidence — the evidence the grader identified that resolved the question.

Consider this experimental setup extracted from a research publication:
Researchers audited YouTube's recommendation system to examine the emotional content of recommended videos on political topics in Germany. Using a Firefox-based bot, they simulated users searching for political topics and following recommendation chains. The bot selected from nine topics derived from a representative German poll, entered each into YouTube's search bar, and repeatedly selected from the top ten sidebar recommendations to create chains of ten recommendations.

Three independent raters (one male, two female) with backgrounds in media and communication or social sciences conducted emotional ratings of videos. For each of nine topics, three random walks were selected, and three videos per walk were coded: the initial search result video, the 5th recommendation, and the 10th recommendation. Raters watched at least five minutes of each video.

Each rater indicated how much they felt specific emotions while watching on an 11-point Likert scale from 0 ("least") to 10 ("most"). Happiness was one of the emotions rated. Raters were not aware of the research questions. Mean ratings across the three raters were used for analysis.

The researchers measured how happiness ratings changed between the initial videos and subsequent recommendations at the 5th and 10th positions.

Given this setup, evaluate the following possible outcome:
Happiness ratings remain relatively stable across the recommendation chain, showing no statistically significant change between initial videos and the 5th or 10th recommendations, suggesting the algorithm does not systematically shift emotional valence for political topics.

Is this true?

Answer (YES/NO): NO